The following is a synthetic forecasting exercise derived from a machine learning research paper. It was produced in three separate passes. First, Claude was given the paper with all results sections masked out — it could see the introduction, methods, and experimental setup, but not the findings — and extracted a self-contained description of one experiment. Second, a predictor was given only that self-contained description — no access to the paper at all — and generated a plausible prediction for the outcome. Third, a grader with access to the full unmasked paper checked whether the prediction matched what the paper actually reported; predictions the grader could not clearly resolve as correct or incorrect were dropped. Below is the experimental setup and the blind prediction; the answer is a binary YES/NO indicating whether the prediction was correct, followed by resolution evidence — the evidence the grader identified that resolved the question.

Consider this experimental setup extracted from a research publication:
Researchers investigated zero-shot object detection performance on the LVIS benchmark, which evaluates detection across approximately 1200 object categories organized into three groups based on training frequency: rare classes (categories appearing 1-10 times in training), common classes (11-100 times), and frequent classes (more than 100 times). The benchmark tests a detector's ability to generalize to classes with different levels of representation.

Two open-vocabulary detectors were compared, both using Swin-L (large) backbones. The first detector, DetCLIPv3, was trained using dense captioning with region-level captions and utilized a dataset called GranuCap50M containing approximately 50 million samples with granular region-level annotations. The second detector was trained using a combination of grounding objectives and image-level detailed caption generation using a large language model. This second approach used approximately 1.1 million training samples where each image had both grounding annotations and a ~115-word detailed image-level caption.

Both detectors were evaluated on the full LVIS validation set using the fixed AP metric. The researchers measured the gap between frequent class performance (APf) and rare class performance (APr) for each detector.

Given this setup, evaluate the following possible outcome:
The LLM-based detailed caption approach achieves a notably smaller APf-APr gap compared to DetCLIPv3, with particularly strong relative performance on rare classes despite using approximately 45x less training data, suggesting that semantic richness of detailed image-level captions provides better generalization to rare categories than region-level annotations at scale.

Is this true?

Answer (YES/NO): NO